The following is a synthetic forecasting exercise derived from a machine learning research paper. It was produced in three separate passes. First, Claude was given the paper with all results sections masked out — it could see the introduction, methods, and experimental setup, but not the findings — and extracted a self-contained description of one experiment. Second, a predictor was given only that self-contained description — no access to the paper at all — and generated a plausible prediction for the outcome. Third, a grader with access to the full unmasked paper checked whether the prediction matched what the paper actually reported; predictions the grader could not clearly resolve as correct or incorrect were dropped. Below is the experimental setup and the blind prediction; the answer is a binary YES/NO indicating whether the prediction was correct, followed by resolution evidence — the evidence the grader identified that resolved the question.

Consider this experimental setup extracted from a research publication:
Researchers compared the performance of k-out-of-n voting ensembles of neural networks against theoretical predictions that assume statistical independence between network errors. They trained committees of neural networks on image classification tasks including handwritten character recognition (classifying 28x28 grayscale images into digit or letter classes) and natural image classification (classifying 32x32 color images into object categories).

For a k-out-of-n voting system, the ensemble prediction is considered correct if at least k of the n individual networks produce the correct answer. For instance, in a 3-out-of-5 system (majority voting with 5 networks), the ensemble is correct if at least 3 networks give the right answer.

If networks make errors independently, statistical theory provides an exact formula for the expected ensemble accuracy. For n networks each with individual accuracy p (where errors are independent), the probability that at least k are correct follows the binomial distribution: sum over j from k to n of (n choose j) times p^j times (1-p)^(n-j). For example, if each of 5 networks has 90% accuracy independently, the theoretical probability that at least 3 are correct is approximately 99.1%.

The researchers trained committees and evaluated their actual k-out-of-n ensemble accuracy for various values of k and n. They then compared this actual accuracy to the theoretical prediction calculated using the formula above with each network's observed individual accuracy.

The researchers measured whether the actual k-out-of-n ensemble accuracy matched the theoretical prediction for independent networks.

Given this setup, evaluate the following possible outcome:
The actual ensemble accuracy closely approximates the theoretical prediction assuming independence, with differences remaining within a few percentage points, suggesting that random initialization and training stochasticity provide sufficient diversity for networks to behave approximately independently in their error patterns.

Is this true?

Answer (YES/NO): NO